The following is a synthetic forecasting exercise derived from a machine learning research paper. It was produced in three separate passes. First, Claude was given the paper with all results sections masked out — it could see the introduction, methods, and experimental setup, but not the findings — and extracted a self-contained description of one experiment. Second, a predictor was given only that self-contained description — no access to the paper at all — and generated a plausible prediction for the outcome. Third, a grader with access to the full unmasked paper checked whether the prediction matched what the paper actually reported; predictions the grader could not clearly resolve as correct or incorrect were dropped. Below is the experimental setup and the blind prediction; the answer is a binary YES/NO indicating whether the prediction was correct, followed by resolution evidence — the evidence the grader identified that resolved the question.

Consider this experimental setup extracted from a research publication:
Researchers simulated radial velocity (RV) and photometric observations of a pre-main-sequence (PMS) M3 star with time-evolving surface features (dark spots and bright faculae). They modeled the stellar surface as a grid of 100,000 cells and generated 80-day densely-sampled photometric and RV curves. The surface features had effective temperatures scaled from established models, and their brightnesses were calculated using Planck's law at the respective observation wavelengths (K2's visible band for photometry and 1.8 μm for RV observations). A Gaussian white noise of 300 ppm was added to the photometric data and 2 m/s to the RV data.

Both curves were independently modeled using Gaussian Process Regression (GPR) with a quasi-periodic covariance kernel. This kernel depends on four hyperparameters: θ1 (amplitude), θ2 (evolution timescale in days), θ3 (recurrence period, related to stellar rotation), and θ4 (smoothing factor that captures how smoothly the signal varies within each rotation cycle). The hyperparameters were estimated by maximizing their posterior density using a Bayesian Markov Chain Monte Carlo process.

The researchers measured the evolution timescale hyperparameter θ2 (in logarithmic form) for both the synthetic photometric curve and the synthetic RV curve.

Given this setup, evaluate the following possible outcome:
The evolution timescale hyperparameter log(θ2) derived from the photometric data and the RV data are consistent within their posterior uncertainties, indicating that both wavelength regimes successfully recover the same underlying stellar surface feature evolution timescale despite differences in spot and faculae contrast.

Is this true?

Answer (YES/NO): NO